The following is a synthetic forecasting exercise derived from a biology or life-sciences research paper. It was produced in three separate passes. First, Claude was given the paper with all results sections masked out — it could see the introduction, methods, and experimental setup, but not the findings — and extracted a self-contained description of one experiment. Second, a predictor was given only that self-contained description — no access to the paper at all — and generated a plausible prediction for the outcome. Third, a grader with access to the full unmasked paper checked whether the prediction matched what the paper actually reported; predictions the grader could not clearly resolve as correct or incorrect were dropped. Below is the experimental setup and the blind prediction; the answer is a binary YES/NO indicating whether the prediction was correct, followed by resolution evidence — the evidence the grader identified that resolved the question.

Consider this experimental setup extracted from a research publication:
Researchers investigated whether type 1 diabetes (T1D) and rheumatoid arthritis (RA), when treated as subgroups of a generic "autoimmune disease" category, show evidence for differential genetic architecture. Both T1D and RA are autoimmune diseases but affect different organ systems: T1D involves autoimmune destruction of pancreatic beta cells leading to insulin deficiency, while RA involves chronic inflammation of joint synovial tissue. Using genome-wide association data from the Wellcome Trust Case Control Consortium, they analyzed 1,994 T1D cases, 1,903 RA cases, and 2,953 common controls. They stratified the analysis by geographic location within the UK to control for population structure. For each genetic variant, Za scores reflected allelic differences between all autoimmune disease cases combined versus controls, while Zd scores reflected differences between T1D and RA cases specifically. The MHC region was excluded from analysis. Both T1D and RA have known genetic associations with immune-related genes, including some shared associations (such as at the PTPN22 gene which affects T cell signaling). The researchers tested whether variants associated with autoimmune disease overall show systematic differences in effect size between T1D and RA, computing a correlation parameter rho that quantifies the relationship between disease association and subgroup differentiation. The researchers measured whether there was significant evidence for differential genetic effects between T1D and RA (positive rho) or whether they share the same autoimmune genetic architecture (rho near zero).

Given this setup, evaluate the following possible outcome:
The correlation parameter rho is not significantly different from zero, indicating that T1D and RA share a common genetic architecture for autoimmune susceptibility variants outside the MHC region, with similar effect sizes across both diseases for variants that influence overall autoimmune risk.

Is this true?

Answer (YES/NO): NO